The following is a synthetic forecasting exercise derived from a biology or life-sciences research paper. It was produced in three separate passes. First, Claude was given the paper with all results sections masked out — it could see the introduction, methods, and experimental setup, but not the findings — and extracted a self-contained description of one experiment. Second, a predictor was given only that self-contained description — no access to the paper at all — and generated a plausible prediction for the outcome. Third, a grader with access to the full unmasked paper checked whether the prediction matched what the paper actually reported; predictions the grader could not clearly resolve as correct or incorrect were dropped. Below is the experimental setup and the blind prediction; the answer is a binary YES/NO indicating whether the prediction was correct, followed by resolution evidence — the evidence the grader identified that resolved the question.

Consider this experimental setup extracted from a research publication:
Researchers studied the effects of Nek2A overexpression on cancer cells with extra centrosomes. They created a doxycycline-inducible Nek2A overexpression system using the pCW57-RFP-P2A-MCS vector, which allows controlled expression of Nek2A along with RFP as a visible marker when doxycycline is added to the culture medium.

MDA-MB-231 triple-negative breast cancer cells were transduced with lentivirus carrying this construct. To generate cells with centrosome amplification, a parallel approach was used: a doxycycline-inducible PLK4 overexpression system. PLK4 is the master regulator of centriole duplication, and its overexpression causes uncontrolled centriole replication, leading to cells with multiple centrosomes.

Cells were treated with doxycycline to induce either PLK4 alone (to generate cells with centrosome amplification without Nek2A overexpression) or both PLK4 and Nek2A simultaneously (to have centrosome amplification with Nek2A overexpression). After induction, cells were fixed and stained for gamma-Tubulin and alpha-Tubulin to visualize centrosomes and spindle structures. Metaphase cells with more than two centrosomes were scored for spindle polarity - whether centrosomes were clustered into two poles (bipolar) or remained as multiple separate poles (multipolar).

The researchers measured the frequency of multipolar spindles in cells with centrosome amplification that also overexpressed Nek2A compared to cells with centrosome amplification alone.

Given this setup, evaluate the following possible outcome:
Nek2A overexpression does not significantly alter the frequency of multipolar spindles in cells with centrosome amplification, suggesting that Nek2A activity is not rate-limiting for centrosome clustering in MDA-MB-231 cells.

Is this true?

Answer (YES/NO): NO